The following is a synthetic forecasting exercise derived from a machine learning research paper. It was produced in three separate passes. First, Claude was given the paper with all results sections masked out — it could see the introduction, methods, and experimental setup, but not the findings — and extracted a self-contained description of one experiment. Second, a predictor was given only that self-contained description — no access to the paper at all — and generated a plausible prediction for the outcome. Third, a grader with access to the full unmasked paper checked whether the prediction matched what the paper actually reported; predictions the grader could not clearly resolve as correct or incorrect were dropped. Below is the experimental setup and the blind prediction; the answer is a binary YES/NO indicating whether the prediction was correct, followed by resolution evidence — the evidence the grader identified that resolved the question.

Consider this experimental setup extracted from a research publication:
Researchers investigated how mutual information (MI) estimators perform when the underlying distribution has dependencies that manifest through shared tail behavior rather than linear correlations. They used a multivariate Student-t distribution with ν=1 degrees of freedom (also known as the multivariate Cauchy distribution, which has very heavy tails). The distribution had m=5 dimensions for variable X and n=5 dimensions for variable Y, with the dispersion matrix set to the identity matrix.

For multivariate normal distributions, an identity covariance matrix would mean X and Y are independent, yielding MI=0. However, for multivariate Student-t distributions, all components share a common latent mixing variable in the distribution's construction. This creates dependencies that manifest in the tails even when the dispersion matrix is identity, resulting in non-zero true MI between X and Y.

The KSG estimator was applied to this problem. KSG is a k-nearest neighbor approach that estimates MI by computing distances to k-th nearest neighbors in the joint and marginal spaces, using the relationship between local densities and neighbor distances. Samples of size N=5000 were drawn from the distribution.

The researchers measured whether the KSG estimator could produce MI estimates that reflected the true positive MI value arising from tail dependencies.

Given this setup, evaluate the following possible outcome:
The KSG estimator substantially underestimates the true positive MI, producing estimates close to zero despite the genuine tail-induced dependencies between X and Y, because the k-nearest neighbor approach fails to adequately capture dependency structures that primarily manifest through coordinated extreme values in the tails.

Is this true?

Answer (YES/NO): YES